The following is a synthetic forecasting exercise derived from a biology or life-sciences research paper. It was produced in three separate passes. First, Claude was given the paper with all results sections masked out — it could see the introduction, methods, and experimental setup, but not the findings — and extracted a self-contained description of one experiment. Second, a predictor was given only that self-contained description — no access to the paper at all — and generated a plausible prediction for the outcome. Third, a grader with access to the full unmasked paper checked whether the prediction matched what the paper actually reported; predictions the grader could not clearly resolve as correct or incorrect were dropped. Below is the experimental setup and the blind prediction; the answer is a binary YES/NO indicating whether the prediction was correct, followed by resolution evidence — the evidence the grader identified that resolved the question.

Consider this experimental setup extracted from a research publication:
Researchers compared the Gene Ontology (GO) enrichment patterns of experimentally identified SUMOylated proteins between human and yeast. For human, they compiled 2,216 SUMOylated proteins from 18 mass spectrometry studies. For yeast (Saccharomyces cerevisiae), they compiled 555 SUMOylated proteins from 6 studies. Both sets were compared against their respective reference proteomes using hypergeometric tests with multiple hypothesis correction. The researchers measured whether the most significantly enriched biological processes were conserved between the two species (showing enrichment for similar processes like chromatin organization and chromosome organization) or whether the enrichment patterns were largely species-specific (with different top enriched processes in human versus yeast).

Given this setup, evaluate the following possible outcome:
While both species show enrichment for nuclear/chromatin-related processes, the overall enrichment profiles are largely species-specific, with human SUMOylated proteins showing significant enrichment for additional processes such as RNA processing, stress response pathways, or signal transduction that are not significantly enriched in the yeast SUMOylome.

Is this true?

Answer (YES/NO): NO